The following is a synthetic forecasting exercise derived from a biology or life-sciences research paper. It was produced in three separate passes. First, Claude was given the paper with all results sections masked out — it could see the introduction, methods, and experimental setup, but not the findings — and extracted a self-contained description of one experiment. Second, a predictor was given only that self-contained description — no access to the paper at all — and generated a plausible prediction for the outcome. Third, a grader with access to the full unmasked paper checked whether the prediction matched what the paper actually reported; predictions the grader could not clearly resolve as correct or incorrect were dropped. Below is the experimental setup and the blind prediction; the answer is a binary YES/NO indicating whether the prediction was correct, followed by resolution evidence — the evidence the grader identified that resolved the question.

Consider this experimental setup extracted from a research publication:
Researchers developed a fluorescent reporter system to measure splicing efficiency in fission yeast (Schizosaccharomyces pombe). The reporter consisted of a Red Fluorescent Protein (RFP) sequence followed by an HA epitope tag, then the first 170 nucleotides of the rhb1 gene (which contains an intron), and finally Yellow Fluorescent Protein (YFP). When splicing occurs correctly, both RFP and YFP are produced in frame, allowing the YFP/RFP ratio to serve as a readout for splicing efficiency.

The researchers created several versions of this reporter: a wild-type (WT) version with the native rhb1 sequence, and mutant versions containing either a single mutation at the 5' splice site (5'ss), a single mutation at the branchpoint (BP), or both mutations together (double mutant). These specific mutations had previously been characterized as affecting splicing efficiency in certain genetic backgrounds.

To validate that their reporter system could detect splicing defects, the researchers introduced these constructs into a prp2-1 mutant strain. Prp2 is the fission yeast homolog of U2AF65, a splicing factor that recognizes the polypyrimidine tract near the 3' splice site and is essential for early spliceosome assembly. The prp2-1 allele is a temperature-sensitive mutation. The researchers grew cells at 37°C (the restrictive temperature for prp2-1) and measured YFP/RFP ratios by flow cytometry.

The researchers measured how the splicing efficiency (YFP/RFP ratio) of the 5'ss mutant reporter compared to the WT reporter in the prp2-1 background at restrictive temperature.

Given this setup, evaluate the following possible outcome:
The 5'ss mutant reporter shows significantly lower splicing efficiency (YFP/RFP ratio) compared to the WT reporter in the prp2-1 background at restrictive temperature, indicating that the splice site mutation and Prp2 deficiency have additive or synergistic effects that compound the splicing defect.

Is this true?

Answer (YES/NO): YES